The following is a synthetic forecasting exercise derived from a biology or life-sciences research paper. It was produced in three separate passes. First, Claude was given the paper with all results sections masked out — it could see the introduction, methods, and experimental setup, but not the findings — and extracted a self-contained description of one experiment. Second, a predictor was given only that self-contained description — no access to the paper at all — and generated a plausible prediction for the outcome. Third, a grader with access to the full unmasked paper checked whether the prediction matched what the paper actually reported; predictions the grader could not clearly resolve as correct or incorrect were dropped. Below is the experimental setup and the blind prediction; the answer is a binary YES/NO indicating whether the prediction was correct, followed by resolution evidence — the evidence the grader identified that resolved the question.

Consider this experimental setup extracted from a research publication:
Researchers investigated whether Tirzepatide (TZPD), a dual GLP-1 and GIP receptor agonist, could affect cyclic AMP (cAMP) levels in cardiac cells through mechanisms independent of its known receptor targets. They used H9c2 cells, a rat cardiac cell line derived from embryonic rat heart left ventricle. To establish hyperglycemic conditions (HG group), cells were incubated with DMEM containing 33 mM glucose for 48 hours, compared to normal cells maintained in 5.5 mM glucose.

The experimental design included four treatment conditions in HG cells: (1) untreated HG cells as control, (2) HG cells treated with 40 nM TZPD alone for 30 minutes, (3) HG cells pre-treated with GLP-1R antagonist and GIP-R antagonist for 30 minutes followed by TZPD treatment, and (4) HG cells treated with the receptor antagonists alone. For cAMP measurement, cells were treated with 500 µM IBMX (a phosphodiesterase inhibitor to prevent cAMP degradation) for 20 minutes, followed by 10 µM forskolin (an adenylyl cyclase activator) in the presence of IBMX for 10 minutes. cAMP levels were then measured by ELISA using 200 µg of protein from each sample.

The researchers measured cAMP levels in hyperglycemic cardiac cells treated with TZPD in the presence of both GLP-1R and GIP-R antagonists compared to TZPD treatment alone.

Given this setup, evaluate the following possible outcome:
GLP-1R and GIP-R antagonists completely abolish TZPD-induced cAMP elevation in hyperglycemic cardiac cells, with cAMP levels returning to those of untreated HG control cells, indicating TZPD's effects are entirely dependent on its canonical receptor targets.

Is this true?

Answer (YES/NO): NO